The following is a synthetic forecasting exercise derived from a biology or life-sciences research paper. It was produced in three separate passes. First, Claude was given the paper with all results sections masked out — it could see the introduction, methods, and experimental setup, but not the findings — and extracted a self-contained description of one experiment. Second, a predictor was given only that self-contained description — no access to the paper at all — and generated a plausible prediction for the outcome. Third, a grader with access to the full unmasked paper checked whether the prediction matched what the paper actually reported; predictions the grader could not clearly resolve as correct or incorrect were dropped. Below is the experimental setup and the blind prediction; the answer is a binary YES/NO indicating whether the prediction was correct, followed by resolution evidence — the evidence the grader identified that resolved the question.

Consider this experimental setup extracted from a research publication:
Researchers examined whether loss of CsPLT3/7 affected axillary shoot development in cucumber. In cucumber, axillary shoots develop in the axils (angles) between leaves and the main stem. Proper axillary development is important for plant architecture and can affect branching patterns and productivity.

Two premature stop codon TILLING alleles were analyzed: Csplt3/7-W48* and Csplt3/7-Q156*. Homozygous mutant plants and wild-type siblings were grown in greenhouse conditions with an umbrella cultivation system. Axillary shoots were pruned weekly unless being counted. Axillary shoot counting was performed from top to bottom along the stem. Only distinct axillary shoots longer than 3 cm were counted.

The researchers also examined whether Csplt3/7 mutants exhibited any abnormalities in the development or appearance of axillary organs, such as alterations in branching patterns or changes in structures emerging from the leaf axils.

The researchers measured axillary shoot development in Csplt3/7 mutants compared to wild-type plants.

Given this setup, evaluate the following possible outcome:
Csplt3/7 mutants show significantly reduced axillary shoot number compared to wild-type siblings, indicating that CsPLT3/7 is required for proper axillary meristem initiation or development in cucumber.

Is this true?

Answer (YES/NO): YES